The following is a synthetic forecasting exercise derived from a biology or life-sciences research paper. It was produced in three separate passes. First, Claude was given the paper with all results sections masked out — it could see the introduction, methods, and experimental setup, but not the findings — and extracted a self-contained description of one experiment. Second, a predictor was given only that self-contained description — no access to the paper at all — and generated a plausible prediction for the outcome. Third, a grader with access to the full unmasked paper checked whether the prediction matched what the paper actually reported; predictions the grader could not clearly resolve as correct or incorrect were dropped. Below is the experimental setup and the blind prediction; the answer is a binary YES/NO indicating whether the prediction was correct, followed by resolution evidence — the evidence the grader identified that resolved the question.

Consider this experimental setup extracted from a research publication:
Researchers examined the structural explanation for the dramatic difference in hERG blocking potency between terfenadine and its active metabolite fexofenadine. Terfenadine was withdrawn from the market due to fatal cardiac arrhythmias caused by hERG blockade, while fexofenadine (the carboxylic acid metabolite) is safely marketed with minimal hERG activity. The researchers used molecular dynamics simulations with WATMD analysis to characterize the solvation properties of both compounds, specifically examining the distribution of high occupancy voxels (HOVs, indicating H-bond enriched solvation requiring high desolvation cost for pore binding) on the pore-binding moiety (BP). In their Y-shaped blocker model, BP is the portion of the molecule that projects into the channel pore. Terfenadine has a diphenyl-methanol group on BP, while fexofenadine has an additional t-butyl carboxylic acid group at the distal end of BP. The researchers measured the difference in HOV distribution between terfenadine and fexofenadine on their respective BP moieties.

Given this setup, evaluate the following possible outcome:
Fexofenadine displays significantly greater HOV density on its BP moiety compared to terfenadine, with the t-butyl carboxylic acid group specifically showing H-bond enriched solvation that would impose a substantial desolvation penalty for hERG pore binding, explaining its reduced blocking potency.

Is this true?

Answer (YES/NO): YES